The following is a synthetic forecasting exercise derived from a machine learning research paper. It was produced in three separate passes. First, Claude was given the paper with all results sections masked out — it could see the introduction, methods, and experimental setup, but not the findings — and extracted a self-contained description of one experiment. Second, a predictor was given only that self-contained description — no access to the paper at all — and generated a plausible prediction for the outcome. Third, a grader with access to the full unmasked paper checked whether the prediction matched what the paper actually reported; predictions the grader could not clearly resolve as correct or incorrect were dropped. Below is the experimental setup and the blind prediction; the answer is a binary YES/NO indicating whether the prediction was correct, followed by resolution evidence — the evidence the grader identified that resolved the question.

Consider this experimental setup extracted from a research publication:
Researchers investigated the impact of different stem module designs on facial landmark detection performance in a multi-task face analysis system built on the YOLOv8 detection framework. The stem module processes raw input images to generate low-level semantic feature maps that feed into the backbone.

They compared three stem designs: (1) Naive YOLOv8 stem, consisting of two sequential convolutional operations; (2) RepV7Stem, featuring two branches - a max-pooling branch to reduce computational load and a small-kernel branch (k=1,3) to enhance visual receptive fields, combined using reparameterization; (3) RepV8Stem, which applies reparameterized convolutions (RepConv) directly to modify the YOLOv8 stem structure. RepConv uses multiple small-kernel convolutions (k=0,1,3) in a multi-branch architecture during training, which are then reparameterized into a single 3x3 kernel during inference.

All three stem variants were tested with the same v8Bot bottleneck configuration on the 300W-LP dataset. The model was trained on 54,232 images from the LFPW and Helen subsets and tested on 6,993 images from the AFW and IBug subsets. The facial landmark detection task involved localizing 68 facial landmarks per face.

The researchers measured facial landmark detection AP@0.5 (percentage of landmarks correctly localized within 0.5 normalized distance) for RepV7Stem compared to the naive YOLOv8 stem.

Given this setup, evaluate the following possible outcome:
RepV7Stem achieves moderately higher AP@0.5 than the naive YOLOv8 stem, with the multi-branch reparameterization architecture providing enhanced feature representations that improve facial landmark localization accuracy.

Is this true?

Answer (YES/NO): NO